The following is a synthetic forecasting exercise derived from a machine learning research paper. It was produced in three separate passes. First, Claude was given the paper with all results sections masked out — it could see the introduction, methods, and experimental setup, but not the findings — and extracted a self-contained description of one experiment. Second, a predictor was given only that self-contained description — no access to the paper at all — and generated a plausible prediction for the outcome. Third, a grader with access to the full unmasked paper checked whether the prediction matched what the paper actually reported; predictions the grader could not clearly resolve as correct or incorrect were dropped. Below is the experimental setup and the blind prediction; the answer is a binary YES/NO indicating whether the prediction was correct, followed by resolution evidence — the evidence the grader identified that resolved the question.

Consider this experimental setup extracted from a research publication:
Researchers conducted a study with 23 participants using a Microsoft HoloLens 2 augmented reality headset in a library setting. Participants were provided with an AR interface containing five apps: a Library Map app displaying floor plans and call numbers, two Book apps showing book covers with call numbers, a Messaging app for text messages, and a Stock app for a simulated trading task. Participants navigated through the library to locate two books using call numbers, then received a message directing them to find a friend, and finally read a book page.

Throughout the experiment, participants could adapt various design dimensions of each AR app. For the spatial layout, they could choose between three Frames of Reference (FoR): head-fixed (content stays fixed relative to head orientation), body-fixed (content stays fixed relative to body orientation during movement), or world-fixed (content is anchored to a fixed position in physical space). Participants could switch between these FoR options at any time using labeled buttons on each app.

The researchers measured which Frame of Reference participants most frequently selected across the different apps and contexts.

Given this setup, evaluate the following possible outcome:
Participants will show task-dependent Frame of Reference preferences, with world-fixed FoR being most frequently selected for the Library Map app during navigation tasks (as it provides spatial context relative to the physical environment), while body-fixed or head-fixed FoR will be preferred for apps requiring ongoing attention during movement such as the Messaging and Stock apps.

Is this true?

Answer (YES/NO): NO